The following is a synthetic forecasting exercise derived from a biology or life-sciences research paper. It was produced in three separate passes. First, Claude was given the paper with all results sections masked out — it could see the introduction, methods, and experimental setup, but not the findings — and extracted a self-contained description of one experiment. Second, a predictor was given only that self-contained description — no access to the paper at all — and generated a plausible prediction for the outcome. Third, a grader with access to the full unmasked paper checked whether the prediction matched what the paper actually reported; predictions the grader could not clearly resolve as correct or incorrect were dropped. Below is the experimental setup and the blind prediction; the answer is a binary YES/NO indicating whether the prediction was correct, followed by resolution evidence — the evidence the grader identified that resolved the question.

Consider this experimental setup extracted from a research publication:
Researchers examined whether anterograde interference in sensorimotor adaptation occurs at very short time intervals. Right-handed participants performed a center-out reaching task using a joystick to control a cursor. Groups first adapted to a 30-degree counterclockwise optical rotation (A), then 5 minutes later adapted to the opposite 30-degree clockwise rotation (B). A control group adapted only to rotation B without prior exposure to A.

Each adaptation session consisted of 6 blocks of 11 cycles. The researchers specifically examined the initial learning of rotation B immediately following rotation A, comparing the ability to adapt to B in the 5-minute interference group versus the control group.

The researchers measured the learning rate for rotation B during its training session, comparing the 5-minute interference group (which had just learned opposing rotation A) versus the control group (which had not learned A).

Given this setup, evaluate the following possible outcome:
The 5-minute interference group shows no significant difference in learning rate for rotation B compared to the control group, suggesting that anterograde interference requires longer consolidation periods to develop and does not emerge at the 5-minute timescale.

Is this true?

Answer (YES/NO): NO